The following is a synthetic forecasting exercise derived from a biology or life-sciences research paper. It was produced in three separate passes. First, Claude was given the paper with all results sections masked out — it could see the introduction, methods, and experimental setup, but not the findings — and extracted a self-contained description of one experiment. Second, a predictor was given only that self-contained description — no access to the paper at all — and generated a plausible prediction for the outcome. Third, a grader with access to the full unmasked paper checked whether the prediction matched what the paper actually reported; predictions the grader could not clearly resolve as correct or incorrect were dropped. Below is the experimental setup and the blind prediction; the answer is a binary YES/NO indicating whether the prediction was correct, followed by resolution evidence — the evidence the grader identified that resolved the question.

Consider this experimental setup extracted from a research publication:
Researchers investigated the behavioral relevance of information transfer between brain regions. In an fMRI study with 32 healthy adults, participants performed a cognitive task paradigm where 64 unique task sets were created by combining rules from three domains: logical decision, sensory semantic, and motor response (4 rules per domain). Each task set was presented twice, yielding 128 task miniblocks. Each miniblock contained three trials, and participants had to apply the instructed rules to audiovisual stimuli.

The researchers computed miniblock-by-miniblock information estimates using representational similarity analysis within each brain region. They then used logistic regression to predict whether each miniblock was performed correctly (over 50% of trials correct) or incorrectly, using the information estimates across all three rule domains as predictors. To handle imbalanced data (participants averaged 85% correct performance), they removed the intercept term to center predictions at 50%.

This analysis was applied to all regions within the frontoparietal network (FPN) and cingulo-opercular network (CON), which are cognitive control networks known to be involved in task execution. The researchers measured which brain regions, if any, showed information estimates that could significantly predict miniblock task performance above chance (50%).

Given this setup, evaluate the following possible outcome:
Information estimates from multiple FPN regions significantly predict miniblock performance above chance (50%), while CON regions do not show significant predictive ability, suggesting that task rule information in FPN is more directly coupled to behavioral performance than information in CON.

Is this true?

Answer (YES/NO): NO